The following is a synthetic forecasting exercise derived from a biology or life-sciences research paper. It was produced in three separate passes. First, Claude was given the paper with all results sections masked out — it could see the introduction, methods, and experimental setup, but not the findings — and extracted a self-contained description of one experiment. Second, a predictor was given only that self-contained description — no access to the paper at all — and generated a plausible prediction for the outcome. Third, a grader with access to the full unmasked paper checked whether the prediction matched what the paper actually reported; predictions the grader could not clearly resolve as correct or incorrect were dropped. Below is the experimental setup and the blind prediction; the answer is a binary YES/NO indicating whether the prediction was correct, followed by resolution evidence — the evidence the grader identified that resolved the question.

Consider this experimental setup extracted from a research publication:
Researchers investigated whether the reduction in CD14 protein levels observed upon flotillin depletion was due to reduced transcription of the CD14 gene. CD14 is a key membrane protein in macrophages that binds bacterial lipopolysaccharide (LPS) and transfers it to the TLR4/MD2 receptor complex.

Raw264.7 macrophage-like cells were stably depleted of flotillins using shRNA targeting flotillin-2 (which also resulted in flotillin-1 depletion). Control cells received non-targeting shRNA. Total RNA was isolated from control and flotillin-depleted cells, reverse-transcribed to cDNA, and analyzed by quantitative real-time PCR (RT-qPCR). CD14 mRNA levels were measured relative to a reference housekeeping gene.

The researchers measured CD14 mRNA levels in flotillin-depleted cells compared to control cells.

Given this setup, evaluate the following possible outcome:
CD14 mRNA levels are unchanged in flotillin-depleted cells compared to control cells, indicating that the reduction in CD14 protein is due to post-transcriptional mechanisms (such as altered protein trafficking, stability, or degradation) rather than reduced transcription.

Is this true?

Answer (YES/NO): NO